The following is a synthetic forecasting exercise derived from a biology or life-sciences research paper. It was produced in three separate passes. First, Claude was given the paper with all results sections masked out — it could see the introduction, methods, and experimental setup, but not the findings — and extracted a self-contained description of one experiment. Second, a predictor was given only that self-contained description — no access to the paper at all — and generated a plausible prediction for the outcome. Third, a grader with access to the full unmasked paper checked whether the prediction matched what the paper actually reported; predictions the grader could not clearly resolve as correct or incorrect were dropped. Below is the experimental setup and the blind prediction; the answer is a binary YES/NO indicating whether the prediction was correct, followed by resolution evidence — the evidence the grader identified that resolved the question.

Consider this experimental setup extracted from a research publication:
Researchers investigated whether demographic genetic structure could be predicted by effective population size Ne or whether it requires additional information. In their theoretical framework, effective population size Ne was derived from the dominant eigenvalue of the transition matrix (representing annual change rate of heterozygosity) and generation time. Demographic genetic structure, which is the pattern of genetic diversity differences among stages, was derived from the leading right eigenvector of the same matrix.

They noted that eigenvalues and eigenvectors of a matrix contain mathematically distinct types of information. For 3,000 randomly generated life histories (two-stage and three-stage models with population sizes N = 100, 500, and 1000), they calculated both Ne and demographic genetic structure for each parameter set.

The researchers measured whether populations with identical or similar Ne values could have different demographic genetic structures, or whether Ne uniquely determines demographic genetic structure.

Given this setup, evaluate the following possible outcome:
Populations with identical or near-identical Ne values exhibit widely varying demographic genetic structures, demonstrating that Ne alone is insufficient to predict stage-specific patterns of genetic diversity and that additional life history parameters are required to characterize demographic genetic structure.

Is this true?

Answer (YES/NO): YES